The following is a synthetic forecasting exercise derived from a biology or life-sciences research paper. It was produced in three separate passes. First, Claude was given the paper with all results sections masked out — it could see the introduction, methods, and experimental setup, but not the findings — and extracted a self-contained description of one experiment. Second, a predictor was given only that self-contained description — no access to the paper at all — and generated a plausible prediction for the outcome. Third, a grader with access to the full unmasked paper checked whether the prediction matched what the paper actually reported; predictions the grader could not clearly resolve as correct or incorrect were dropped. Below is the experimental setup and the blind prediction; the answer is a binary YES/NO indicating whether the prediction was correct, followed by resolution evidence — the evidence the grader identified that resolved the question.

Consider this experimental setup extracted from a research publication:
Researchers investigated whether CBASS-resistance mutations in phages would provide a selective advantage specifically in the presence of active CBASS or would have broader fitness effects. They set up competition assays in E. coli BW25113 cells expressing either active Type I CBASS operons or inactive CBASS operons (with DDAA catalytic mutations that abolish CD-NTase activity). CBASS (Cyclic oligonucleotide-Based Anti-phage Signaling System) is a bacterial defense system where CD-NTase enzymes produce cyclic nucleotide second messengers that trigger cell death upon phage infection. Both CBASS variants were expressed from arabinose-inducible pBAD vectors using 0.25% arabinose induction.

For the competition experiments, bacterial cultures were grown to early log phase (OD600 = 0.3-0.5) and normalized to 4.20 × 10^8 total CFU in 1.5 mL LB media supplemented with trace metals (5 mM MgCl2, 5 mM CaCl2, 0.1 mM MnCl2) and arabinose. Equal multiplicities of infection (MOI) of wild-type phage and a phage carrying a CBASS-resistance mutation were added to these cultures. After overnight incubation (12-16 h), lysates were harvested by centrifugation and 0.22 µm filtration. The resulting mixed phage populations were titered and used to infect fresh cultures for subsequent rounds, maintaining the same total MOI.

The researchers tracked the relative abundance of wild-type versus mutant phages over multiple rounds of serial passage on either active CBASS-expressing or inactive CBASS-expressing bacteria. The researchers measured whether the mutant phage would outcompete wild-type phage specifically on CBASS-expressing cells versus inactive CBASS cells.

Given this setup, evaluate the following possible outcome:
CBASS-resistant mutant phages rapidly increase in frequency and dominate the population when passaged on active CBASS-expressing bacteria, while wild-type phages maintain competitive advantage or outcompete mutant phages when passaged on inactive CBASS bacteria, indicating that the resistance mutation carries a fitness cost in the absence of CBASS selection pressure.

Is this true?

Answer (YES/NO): NO